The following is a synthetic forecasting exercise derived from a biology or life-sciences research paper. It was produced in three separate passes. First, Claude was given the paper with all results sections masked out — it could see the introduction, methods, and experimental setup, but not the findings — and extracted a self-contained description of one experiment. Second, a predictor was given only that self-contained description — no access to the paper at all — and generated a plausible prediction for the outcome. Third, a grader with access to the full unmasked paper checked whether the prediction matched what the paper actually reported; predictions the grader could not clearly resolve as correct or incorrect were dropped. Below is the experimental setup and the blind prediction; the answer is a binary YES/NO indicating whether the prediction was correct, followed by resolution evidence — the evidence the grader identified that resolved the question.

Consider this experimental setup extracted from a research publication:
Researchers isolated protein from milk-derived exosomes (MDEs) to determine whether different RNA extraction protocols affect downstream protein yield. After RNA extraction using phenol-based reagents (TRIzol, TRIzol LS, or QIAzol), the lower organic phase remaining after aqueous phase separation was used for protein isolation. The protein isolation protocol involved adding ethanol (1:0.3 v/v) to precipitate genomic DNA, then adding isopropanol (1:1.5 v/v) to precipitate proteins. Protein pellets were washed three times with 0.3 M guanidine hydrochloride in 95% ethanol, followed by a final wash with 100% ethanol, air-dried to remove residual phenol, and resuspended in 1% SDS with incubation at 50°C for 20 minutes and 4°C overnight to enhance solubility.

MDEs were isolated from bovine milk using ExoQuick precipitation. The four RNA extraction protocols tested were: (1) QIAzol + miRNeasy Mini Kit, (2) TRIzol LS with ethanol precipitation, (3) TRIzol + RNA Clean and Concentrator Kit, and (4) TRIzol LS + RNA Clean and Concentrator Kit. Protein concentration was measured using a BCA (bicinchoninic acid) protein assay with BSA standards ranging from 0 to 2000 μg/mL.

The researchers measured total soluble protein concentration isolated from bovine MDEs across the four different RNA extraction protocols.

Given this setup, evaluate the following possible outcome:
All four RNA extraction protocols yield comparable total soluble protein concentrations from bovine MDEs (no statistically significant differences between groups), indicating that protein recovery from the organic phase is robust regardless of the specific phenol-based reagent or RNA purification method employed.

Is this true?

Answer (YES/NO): YES